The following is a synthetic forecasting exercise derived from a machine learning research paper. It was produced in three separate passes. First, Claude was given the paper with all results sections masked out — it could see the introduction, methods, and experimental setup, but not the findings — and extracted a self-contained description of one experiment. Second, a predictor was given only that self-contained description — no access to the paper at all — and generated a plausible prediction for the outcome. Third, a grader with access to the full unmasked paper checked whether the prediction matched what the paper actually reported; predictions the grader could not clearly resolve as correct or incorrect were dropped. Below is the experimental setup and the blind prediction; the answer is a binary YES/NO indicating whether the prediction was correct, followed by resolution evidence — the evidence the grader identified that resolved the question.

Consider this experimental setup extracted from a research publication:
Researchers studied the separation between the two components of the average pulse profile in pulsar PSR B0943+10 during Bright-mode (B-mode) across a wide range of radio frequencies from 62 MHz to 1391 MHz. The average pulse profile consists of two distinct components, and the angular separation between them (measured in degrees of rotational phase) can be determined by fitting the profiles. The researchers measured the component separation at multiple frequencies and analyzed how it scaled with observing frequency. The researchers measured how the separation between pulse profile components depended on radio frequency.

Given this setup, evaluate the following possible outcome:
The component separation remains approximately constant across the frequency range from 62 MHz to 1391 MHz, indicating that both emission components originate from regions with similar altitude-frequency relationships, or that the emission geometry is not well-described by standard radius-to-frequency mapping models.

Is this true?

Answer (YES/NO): NO